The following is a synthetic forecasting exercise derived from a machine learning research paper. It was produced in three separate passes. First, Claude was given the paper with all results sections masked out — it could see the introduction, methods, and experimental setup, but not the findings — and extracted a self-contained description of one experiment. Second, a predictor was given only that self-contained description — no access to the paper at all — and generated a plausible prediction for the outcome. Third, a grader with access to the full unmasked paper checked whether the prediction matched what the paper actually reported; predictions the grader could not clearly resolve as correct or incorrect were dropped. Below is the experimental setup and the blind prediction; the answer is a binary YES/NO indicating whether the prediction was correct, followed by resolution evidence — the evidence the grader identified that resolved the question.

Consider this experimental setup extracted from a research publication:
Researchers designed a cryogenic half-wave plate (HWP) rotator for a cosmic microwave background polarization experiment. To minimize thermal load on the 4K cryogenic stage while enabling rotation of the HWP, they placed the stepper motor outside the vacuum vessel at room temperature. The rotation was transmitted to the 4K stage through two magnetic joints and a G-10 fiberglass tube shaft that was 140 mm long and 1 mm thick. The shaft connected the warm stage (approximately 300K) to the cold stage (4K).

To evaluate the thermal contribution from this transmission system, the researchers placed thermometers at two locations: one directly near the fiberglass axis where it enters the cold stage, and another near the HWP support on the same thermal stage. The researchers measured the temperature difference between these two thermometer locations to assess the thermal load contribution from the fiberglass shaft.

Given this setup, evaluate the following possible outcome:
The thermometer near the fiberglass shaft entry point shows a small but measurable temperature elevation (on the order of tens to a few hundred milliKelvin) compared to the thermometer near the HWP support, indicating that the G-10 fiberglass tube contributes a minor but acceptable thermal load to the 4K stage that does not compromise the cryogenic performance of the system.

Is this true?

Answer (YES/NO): NO